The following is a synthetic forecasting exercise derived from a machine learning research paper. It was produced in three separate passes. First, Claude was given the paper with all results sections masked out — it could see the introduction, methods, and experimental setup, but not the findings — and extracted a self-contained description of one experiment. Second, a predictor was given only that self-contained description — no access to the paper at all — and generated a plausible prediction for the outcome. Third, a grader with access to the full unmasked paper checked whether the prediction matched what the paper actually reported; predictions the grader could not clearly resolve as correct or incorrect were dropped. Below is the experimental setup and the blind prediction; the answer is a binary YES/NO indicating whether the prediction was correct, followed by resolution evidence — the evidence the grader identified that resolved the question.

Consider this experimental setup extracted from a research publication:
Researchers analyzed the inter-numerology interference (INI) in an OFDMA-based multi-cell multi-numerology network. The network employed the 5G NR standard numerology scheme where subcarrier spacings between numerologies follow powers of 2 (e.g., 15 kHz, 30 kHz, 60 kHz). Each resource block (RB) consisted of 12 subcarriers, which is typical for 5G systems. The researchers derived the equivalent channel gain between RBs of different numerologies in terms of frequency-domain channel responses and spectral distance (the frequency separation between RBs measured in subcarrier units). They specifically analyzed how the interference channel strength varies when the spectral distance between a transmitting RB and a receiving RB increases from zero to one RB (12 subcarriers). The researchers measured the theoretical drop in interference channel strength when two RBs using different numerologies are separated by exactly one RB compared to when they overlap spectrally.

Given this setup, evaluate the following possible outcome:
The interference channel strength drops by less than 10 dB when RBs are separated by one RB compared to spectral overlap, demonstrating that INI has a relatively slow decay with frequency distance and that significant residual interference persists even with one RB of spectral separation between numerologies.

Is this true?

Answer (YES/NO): NO